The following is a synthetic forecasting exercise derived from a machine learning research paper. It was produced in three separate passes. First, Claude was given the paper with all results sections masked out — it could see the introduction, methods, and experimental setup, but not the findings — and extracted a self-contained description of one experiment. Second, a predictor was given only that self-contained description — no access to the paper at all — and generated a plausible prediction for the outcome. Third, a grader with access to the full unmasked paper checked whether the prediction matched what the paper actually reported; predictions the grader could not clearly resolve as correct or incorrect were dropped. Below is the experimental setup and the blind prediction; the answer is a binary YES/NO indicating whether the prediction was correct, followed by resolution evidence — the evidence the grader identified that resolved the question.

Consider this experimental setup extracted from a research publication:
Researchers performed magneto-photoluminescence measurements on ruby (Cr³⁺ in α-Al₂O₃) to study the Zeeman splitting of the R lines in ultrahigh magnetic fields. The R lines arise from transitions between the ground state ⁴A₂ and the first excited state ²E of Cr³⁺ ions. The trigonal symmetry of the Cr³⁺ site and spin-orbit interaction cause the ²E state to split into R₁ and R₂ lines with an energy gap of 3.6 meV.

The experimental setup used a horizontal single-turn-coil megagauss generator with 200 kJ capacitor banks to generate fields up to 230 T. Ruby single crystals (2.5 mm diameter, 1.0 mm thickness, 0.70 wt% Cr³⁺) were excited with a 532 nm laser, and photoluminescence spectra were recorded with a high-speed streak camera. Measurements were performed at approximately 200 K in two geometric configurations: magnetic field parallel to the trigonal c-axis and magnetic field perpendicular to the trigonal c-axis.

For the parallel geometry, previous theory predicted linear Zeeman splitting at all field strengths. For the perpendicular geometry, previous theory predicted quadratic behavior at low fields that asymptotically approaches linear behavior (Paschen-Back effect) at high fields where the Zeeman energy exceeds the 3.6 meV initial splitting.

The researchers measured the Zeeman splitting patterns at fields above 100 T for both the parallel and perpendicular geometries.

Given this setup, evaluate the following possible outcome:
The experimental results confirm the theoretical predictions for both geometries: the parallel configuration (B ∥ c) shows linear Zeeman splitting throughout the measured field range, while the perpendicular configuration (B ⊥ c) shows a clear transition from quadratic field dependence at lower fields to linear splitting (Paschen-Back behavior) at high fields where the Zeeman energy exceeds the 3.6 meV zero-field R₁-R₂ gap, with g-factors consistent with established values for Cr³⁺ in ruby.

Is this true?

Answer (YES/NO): NO